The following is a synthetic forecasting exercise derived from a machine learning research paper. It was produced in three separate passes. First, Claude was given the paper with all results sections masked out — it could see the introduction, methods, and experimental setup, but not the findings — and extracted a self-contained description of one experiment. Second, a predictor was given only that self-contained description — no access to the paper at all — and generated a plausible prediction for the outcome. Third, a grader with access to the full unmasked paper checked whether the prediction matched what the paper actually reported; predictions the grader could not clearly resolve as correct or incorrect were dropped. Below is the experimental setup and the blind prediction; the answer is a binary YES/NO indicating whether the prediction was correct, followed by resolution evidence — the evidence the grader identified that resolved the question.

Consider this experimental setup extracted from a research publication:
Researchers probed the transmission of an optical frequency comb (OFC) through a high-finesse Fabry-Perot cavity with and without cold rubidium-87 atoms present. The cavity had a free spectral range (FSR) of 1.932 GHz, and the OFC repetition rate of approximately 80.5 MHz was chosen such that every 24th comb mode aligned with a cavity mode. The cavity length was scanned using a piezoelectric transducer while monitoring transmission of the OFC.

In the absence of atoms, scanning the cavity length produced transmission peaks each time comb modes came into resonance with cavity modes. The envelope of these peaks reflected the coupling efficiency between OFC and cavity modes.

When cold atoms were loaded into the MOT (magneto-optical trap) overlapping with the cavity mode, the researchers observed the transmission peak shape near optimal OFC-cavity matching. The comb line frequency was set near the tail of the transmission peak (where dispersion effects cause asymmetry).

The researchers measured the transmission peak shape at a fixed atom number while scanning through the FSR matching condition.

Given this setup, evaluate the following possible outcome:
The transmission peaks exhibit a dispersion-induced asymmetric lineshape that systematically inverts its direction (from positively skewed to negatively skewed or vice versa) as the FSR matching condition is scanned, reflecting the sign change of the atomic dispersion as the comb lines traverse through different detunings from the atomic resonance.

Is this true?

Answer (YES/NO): NO